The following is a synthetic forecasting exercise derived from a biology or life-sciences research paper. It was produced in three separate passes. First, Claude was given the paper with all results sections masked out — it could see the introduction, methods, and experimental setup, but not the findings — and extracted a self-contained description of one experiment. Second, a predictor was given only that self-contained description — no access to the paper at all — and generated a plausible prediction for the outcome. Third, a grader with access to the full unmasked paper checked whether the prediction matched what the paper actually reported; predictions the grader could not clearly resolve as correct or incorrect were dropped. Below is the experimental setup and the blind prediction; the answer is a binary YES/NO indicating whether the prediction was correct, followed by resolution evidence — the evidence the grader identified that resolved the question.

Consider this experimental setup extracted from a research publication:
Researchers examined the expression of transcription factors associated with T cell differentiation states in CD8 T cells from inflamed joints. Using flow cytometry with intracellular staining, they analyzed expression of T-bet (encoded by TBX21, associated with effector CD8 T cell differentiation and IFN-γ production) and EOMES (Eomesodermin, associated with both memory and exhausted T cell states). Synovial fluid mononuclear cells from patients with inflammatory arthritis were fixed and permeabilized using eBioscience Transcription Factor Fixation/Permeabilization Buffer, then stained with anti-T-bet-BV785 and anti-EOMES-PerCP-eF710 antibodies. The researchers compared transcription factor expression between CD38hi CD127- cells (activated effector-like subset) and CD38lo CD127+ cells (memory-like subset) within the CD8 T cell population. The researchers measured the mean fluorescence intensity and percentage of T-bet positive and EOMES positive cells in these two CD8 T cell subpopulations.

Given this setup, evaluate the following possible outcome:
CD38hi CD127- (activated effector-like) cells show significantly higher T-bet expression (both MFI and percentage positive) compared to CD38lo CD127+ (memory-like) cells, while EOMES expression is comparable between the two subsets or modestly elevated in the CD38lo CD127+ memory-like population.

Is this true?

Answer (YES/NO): NO